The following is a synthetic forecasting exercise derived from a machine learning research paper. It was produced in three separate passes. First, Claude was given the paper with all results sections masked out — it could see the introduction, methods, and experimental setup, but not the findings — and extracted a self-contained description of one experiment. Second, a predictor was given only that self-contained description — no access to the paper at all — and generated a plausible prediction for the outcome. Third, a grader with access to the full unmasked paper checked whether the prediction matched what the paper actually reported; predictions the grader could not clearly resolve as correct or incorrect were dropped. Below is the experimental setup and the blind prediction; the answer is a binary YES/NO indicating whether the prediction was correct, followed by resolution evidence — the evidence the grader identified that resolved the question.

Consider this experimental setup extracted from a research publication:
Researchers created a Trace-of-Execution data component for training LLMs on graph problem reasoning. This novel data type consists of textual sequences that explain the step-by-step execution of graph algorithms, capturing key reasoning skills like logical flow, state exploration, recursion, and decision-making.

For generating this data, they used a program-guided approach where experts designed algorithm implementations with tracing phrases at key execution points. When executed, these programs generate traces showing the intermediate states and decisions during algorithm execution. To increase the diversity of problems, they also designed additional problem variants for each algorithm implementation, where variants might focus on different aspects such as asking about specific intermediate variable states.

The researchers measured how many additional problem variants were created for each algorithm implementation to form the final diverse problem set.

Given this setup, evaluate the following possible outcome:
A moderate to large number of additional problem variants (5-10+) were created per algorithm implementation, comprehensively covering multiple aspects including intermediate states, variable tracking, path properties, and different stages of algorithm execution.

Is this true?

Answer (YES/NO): NO